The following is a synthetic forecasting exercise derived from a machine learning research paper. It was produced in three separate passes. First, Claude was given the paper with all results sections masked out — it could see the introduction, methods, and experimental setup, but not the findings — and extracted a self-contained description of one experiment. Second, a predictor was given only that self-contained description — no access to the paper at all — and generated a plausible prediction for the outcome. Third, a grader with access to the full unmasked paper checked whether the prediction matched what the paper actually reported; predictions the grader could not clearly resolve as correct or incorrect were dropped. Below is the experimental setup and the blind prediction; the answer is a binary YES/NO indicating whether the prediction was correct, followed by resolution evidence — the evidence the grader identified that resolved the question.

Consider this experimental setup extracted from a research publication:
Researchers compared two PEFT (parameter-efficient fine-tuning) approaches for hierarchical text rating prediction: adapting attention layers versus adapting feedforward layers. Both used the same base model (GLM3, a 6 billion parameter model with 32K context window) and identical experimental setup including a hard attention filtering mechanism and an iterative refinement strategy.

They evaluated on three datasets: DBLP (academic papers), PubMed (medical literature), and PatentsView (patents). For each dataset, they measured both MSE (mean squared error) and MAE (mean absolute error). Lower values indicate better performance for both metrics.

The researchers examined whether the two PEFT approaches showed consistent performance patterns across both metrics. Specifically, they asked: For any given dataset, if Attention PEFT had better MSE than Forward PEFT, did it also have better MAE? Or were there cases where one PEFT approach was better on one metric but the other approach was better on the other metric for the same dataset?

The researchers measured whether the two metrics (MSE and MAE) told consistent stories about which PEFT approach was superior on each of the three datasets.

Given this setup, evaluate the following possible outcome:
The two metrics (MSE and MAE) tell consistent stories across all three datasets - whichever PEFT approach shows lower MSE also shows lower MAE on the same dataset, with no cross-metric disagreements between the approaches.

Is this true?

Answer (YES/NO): NO